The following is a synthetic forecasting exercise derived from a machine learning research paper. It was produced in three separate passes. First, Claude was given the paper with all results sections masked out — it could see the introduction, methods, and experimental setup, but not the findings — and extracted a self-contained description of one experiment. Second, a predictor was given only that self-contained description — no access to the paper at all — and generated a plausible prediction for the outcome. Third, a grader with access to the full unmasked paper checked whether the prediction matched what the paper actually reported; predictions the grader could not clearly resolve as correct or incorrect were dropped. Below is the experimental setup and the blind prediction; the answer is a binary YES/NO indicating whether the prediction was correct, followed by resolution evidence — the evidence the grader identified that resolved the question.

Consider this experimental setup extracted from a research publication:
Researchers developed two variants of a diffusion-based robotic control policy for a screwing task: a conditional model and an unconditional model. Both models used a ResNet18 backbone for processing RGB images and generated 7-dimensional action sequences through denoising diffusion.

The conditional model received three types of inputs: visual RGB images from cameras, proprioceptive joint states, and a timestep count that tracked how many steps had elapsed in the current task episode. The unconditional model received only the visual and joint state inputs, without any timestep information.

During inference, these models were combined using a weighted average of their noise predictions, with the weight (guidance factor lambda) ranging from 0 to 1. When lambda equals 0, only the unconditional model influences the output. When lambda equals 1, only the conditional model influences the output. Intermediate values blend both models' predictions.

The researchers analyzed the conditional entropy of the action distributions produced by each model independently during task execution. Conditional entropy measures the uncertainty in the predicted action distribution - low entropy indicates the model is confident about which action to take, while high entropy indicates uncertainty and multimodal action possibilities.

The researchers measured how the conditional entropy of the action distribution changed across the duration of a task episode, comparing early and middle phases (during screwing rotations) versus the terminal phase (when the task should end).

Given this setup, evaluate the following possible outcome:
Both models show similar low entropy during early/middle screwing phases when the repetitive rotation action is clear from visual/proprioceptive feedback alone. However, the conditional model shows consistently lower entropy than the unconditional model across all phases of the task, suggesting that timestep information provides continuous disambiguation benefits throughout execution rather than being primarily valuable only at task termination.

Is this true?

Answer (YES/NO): NO